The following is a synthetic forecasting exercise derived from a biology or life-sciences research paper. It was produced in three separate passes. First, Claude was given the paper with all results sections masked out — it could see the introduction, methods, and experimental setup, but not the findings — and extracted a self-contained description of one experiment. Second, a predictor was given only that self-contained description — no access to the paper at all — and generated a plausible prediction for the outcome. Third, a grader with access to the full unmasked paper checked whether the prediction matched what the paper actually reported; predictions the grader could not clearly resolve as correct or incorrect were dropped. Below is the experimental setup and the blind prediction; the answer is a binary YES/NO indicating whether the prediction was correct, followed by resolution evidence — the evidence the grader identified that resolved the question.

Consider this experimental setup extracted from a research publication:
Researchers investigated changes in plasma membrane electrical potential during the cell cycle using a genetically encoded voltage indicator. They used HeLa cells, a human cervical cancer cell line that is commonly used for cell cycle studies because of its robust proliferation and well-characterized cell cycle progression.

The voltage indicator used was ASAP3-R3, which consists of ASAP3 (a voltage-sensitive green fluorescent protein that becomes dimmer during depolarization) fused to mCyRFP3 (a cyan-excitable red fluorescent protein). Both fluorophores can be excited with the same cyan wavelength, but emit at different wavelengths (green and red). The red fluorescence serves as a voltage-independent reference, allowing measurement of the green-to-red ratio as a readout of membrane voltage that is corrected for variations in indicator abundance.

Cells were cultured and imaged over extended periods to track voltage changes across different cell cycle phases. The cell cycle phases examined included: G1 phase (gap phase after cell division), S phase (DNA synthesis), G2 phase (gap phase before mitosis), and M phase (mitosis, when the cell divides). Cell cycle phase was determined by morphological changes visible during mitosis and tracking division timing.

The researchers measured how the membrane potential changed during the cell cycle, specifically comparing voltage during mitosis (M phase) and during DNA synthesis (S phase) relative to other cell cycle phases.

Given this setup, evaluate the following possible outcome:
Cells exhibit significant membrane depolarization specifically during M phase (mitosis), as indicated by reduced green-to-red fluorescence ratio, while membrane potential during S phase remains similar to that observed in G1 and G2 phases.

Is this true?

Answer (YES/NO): NO